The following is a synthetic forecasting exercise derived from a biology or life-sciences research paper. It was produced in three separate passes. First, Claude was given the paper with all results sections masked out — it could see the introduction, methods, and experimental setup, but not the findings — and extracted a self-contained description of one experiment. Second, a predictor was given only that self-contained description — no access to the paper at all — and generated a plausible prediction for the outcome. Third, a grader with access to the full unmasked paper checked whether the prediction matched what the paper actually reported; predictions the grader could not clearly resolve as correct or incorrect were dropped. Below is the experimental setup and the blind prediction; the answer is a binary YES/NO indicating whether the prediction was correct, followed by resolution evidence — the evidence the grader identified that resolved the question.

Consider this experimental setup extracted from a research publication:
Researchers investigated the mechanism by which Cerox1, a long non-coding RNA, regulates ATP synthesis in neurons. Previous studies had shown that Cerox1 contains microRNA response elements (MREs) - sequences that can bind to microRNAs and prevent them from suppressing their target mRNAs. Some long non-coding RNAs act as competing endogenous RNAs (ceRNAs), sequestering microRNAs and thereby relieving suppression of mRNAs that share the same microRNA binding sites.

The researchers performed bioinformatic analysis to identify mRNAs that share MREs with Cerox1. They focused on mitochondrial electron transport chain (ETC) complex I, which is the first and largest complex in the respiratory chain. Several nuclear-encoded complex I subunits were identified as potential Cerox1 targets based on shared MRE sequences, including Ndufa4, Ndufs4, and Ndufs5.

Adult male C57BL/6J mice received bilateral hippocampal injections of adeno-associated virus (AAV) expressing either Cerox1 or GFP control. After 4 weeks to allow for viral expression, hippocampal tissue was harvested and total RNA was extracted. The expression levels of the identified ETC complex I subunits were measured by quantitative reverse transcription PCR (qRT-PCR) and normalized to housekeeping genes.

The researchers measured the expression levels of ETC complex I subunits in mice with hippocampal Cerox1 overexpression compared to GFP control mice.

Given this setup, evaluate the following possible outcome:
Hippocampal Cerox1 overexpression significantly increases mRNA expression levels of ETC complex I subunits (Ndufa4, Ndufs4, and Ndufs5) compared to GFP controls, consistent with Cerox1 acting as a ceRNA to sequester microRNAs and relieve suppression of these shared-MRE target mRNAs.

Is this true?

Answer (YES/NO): NO